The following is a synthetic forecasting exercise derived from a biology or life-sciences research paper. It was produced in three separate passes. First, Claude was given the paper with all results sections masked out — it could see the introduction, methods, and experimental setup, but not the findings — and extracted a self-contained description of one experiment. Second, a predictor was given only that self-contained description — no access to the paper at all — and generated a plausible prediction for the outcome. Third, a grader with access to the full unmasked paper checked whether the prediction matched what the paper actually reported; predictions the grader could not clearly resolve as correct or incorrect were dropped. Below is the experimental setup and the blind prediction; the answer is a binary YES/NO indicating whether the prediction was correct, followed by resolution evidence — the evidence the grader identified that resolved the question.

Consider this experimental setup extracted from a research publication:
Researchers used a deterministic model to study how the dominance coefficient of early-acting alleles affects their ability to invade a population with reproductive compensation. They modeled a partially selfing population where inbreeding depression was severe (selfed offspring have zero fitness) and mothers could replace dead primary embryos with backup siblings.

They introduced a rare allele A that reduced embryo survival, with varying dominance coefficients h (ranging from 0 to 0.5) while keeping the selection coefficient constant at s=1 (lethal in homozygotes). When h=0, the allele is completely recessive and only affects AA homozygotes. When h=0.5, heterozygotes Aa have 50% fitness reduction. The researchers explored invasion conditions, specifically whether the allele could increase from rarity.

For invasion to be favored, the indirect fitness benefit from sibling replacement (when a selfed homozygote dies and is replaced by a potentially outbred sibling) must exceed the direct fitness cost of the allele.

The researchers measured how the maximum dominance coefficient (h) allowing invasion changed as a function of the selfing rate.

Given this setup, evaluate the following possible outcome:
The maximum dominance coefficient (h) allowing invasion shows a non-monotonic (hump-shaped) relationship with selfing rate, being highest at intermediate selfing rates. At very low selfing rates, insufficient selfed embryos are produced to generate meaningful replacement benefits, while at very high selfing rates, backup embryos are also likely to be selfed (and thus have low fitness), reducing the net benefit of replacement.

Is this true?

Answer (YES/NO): NO